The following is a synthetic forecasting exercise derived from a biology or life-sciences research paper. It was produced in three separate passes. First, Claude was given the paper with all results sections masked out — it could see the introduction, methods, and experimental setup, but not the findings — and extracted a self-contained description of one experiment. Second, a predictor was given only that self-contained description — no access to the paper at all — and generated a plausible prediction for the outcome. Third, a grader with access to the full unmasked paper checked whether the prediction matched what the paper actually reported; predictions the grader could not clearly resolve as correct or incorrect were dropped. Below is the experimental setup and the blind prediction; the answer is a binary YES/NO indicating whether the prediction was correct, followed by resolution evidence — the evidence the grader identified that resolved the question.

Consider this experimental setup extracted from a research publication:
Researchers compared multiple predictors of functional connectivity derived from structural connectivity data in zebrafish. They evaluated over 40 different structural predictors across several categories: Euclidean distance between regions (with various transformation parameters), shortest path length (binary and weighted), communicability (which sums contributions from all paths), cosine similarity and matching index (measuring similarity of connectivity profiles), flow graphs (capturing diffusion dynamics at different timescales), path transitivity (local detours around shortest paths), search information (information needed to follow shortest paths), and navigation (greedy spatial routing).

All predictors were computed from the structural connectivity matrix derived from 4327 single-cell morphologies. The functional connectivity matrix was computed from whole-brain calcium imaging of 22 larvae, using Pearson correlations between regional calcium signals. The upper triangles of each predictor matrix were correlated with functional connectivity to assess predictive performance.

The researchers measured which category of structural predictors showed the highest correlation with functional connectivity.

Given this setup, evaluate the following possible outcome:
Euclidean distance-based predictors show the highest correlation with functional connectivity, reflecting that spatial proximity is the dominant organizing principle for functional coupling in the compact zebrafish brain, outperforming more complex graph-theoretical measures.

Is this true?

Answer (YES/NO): NO